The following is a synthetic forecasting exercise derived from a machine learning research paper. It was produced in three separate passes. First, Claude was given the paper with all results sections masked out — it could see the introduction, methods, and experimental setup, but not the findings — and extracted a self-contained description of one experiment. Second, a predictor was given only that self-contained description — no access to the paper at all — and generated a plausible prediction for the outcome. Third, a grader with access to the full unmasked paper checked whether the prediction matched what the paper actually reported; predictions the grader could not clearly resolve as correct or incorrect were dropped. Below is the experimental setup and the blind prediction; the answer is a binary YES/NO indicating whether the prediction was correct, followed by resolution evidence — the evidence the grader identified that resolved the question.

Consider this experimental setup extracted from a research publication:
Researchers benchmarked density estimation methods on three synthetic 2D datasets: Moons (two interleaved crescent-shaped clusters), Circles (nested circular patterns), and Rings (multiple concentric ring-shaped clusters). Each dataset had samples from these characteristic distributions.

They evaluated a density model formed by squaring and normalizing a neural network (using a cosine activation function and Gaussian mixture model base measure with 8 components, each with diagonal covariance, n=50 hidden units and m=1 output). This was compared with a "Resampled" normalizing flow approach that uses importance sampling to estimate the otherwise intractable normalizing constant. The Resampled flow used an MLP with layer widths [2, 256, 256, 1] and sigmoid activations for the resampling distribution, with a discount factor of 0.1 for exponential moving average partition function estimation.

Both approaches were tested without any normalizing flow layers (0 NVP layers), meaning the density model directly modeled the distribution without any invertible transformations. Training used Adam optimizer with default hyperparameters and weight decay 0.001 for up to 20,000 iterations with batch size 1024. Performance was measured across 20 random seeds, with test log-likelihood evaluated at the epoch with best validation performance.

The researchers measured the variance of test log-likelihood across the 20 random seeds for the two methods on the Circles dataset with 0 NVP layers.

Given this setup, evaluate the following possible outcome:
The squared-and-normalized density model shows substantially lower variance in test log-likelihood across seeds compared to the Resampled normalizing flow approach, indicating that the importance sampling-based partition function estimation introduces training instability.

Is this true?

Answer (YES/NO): YES